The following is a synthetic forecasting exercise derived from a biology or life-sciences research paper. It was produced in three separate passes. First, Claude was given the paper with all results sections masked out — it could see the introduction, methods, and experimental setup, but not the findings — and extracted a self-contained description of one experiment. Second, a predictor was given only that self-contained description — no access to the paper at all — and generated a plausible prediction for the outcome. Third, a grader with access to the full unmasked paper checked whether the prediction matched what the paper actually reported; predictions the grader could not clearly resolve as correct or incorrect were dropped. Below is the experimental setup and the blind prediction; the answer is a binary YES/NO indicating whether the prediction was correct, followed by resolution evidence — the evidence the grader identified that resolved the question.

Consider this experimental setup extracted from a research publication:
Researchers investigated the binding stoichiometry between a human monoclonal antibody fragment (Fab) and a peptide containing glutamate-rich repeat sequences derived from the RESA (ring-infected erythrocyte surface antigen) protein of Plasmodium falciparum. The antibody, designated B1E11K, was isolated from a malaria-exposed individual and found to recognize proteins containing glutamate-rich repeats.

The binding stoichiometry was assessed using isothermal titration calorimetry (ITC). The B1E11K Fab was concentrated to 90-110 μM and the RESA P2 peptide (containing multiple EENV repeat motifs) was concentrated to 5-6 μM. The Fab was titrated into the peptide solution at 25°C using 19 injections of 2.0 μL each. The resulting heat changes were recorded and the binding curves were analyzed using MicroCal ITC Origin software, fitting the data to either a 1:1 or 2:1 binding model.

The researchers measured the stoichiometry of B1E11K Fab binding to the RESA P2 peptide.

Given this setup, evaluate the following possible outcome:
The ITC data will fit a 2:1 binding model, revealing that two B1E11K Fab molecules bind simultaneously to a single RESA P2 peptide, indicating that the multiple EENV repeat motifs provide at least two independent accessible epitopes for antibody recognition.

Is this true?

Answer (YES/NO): YES